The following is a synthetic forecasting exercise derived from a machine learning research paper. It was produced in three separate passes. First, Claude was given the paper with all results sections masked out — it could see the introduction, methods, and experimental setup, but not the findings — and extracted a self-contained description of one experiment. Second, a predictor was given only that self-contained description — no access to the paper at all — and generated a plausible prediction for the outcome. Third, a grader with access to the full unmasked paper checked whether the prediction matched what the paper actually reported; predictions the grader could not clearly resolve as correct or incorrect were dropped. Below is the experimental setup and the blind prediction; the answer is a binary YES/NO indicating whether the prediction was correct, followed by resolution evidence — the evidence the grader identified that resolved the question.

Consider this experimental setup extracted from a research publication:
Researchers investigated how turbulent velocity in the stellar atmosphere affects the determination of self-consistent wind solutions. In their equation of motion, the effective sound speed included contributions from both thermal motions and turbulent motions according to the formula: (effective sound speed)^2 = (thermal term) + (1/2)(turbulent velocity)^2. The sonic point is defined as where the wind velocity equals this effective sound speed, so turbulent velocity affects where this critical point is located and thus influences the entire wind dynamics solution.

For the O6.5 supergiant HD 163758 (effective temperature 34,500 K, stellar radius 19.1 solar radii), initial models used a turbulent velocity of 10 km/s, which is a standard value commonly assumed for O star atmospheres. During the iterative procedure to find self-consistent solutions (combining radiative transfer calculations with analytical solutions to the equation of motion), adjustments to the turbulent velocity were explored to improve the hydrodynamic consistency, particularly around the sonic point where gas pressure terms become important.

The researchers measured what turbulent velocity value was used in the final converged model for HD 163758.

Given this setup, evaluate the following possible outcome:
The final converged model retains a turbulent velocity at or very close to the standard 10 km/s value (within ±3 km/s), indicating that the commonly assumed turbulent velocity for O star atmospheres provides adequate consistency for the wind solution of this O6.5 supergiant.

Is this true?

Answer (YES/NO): NO